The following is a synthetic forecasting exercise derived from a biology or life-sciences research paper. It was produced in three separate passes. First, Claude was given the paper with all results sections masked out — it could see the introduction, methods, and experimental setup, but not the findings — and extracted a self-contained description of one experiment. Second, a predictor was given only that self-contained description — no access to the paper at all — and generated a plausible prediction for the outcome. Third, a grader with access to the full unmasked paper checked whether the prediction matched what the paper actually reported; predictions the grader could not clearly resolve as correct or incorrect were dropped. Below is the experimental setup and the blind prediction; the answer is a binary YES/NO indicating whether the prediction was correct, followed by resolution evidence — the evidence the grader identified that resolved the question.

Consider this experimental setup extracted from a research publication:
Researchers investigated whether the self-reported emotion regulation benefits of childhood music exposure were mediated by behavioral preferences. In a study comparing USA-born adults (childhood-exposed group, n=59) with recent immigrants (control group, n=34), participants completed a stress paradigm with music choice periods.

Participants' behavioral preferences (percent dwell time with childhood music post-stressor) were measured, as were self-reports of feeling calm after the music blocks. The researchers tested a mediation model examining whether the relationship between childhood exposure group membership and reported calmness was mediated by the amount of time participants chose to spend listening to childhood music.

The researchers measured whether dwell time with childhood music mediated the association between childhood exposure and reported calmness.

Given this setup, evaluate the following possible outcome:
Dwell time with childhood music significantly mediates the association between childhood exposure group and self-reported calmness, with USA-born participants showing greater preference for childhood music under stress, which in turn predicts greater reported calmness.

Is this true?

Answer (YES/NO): YES